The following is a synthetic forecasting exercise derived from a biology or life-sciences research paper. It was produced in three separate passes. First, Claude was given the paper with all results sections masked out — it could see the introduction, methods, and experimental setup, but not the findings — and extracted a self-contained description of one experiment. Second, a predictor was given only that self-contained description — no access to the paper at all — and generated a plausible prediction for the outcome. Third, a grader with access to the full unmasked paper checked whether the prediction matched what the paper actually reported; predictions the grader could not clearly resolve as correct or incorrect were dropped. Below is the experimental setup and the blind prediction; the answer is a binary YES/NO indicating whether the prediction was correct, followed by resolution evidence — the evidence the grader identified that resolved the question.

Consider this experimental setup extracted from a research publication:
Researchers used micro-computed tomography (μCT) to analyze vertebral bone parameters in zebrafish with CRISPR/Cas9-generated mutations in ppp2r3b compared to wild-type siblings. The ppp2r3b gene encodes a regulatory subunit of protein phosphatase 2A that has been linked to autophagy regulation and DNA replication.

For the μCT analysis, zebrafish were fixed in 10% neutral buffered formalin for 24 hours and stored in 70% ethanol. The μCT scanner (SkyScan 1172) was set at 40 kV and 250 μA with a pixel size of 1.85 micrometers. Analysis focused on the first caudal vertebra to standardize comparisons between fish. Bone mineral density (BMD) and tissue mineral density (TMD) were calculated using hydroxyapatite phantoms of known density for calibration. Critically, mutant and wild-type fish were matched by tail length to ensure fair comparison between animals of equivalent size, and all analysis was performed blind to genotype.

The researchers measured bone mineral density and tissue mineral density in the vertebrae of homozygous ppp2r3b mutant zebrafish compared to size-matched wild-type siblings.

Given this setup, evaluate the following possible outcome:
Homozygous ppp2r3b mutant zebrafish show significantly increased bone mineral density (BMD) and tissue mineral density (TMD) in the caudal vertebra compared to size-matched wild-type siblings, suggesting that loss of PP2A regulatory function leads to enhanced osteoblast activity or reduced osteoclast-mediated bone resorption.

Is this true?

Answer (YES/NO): NO